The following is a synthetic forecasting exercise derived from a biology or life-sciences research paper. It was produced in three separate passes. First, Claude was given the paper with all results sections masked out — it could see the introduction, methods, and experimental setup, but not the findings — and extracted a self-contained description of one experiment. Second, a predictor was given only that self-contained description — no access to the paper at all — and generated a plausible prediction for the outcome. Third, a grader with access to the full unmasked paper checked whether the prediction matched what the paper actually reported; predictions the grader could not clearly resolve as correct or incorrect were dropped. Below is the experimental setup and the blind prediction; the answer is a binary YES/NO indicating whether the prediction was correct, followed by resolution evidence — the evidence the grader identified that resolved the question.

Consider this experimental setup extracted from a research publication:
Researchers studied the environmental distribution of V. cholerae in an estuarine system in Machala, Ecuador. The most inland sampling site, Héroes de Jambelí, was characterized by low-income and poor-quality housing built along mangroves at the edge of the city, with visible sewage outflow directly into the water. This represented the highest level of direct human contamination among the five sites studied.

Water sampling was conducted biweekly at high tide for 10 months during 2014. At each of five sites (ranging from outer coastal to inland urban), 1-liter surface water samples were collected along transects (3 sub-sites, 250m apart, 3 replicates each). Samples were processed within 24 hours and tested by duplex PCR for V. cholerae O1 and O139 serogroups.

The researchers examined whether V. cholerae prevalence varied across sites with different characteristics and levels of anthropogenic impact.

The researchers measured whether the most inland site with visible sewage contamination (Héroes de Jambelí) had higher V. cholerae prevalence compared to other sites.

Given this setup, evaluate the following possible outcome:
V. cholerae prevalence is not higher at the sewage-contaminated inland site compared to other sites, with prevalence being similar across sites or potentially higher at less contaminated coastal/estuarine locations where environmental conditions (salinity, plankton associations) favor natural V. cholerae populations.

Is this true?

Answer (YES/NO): NO